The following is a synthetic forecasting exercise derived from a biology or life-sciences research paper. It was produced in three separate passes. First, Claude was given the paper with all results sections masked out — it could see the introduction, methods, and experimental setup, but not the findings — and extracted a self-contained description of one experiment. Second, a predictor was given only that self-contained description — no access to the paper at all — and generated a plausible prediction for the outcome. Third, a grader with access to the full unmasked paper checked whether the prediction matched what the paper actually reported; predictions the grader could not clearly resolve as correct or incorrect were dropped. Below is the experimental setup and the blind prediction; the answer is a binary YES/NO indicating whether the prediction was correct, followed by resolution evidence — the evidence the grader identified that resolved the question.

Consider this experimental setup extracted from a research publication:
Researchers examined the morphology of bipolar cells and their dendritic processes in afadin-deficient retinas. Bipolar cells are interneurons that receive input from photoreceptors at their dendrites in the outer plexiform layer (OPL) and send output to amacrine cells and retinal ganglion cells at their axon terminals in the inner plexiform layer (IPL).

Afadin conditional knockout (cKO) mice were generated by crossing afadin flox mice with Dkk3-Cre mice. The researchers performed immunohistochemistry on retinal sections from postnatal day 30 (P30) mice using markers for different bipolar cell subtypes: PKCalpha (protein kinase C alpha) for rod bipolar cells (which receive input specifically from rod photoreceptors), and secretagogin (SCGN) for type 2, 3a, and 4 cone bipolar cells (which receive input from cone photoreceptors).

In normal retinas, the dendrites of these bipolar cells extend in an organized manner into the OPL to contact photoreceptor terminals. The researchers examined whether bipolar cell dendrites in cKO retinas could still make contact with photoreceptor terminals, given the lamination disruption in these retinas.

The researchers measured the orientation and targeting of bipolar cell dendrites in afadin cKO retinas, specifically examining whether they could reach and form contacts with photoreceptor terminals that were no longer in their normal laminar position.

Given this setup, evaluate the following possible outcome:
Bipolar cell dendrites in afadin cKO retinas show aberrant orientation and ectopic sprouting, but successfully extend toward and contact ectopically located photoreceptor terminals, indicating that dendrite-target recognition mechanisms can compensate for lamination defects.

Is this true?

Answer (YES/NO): NO